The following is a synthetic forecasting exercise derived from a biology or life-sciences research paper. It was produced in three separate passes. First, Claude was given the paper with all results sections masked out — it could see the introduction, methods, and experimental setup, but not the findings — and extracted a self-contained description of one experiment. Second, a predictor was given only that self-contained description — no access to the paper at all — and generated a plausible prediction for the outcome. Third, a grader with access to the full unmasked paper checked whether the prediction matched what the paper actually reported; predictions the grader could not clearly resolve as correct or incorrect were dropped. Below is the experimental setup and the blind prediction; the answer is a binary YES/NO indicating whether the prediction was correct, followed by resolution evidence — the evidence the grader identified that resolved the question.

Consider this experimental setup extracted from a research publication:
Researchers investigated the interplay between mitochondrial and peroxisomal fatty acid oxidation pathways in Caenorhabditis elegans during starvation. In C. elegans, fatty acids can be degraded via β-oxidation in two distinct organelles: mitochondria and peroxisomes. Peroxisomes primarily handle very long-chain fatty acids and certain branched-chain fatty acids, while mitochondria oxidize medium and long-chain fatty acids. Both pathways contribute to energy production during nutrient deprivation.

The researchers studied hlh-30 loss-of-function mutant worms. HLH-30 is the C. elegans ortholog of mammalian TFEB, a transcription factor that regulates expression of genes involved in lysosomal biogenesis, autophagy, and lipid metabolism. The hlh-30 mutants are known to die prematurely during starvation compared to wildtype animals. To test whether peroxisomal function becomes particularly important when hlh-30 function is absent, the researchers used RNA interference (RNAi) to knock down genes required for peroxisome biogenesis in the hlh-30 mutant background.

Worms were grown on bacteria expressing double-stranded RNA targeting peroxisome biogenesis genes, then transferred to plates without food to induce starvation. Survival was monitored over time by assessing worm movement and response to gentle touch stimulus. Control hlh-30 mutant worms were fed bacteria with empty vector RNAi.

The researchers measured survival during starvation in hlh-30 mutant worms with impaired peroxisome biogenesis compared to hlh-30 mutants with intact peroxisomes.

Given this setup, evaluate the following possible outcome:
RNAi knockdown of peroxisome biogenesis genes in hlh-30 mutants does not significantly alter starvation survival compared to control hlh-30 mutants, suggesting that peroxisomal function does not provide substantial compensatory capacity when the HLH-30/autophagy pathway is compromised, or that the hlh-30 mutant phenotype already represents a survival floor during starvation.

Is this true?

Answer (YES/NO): NO